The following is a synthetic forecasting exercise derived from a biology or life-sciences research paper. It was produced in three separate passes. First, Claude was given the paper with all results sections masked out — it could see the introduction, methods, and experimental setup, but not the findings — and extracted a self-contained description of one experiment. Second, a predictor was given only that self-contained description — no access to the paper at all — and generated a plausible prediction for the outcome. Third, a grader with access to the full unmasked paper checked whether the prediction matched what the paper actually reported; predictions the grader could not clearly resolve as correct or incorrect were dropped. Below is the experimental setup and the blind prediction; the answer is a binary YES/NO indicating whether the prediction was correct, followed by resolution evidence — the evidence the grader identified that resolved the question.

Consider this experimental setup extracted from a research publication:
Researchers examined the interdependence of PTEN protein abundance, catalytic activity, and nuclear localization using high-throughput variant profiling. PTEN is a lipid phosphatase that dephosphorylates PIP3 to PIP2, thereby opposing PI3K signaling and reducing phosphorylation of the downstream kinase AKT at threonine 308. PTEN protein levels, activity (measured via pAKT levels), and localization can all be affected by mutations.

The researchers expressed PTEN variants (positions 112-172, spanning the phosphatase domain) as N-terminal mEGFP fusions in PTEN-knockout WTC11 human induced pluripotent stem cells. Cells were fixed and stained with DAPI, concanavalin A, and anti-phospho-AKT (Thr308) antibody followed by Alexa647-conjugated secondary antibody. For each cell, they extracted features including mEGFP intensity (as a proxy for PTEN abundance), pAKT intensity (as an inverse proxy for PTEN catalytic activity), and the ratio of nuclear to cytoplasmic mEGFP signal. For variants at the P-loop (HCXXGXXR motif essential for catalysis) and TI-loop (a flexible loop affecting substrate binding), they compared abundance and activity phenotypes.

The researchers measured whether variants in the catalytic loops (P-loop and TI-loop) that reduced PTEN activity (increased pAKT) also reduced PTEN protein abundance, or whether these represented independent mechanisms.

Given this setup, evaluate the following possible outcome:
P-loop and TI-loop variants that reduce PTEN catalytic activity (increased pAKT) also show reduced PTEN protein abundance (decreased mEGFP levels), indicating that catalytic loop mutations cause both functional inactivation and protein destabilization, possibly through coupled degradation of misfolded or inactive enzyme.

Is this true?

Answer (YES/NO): NO